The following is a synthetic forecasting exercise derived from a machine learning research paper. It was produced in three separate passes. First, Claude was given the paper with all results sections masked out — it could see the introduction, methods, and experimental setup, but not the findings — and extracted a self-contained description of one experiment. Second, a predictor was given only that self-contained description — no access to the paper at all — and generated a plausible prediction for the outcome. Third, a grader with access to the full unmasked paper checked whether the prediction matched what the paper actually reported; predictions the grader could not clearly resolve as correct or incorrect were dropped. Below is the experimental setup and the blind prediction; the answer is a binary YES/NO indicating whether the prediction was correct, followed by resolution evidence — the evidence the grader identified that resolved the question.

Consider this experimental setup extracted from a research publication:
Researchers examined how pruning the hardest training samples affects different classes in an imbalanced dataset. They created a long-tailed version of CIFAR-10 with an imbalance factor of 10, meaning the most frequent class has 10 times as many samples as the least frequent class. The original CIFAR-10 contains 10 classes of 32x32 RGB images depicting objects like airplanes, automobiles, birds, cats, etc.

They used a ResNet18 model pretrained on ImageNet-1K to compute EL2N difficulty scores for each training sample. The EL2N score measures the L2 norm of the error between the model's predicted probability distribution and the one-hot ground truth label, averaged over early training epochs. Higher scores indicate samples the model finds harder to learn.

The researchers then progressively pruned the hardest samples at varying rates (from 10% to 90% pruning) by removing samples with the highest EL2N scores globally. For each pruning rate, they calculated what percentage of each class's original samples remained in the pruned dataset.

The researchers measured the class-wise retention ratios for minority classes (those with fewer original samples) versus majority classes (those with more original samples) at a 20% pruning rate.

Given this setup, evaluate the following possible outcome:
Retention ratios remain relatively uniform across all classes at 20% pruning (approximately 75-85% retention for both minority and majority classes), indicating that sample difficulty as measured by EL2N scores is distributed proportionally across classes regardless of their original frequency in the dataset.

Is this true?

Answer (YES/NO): NO